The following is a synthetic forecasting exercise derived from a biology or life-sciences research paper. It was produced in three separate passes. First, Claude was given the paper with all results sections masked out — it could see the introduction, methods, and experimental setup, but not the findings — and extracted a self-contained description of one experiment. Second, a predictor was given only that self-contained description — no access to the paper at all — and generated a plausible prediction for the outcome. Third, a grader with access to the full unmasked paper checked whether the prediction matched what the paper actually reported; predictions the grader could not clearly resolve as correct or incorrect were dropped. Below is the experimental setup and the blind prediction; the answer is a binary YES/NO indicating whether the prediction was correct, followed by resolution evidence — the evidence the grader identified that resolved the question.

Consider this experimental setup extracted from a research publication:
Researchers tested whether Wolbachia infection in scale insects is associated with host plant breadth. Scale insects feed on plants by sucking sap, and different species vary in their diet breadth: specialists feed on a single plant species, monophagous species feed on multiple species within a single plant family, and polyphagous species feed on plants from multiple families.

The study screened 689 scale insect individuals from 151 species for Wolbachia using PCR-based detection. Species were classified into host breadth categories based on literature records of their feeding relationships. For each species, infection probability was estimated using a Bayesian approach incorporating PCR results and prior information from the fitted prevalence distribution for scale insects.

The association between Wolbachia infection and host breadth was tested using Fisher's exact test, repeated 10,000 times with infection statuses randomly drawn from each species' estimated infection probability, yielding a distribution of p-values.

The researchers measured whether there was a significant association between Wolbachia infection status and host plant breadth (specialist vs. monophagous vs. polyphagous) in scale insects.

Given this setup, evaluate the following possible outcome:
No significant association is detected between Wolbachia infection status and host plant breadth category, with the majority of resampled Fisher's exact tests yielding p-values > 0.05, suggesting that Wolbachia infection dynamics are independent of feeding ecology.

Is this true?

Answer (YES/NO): YES